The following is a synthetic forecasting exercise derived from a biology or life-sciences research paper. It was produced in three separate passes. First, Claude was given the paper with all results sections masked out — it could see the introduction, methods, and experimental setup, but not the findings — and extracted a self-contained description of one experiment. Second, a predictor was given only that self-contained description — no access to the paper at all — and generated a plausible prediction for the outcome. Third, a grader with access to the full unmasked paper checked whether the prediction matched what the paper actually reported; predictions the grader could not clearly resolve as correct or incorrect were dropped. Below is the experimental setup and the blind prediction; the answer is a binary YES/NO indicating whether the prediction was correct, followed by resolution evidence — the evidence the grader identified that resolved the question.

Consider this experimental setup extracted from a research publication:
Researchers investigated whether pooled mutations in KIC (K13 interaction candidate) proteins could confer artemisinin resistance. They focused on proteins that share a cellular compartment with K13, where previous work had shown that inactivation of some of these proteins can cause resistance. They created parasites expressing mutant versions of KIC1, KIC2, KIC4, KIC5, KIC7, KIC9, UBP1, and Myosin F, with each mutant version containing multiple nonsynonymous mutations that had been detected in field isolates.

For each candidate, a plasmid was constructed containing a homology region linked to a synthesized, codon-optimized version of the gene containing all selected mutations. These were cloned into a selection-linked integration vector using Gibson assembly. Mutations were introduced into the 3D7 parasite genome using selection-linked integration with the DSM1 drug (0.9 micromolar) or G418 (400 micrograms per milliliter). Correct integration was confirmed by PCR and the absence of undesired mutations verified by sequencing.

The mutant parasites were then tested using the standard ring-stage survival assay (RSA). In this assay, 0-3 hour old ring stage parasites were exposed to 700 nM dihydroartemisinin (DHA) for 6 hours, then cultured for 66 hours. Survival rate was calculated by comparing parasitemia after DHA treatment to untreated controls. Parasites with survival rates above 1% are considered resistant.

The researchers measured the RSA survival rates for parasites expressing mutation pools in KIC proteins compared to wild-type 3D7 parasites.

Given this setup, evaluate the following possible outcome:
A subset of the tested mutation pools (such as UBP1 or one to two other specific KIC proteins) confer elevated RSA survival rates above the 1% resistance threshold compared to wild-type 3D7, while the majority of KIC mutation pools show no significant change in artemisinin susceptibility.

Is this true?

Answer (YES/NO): NO